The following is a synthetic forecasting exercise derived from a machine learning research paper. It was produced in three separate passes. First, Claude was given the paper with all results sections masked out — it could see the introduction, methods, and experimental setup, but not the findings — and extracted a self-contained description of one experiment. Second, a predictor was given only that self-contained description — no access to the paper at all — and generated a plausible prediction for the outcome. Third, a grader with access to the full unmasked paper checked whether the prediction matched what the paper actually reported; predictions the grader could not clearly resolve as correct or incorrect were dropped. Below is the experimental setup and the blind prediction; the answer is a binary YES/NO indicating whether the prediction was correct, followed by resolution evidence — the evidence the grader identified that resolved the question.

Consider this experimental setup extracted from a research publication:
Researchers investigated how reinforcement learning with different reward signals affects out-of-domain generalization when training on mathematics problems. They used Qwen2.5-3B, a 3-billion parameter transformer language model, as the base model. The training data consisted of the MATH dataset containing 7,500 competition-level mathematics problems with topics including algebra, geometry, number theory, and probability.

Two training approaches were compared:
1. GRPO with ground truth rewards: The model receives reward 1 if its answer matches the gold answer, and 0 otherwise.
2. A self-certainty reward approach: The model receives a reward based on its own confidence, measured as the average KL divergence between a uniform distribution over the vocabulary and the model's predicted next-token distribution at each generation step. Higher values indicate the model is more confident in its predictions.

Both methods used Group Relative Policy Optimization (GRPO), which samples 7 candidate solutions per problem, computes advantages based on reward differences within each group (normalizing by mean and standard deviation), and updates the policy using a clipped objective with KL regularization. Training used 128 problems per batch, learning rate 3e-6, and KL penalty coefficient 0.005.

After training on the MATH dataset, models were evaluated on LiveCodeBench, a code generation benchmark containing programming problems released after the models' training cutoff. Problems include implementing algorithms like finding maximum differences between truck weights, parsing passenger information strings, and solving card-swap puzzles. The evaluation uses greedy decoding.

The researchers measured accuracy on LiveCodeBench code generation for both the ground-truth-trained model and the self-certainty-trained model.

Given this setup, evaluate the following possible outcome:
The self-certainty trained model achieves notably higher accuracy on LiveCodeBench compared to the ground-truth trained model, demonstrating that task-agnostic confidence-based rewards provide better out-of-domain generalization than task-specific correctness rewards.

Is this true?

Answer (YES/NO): YES